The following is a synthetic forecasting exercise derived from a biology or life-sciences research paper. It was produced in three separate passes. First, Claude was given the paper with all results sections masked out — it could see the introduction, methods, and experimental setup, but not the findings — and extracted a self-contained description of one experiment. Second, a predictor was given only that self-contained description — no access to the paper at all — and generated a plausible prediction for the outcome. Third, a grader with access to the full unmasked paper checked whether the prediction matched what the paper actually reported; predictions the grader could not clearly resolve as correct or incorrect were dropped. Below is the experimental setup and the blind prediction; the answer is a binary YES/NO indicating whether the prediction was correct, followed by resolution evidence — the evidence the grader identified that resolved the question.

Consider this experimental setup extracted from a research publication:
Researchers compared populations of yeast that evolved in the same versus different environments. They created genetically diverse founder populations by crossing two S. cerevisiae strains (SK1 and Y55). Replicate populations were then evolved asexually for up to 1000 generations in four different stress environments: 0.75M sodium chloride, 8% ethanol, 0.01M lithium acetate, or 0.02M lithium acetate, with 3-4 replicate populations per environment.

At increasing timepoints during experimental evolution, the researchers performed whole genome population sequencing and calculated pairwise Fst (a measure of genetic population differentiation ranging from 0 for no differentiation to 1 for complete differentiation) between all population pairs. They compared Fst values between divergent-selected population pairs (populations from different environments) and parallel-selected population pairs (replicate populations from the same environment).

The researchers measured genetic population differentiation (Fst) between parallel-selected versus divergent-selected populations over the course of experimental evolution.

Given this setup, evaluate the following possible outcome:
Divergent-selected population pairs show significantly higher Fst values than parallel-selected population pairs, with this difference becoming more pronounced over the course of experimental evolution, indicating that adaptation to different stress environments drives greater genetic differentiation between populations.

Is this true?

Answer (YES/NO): NO